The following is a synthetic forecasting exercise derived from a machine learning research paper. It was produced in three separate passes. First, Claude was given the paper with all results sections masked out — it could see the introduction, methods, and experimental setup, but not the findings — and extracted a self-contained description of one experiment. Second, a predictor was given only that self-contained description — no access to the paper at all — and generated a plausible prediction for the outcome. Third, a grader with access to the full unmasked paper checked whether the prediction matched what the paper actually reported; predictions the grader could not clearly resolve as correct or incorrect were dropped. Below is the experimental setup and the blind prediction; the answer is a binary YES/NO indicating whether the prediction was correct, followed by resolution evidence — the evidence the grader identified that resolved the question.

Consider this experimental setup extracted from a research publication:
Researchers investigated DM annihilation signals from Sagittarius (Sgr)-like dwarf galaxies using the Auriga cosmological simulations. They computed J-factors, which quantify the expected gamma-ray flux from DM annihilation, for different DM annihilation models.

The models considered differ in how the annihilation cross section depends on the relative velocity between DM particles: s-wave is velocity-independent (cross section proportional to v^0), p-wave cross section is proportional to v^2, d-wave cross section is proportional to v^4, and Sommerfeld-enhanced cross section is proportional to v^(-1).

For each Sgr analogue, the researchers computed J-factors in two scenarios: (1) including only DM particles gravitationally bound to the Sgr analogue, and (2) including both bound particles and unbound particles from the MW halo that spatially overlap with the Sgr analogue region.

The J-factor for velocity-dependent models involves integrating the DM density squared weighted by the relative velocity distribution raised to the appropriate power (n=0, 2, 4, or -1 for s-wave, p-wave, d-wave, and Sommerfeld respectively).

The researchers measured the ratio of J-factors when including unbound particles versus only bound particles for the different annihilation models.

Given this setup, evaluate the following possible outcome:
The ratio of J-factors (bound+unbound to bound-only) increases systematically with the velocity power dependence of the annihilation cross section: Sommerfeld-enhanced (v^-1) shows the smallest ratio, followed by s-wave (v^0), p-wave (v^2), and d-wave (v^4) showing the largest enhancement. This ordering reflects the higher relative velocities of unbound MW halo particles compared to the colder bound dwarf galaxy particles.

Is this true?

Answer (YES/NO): NO